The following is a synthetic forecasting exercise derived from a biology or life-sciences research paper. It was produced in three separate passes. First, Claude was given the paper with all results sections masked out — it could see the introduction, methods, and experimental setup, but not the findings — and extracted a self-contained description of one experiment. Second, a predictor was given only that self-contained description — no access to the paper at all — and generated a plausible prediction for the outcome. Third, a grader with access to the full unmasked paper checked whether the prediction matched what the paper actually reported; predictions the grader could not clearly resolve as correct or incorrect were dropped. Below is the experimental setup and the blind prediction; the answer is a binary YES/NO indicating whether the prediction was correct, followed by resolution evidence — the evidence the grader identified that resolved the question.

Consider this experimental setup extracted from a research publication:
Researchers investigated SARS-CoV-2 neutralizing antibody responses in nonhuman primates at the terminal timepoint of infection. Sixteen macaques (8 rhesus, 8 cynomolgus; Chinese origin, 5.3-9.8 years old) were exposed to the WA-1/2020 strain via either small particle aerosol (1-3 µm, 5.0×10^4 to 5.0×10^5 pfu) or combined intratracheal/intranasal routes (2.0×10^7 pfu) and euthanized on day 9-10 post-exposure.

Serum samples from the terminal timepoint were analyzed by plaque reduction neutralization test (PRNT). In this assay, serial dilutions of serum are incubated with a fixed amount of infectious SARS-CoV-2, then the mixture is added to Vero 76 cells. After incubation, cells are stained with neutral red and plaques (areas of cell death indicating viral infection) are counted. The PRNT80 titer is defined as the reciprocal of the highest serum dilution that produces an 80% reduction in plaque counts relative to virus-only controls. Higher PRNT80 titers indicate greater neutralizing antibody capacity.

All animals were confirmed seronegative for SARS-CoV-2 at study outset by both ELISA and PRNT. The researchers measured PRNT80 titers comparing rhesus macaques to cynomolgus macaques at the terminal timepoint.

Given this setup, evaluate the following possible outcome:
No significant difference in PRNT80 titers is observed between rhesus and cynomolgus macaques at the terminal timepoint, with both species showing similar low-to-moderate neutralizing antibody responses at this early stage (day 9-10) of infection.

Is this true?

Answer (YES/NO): NO